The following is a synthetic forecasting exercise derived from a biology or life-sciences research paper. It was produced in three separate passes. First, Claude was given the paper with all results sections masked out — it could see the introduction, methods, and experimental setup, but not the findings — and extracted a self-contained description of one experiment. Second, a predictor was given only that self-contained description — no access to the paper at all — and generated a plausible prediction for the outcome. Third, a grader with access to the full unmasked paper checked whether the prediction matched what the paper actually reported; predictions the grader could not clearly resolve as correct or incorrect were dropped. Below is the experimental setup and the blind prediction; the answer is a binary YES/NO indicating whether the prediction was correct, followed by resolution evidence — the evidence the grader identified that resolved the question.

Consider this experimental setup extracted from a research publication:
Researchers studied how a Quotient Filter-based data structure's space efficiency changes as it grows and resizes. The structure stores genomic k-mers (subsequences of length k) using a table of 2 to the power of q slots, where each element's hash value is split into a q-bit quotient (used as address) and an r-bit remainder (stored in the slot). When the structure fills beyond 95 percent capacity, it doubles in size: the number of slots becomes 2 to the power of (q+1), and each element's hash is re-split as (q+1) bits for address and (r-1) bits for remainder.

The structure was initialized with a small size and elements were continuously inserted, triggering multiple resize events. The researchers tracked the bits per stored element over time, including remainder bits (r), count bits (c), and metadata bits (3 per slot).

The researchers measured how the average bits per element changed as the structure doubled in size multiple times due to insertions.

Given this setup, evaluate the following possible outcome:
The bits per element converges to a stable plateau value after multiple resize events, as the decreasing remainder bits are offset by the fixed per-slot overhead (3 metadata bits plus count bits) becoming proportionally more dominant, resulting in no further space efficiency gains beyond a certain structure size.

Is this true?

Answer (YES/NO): NO